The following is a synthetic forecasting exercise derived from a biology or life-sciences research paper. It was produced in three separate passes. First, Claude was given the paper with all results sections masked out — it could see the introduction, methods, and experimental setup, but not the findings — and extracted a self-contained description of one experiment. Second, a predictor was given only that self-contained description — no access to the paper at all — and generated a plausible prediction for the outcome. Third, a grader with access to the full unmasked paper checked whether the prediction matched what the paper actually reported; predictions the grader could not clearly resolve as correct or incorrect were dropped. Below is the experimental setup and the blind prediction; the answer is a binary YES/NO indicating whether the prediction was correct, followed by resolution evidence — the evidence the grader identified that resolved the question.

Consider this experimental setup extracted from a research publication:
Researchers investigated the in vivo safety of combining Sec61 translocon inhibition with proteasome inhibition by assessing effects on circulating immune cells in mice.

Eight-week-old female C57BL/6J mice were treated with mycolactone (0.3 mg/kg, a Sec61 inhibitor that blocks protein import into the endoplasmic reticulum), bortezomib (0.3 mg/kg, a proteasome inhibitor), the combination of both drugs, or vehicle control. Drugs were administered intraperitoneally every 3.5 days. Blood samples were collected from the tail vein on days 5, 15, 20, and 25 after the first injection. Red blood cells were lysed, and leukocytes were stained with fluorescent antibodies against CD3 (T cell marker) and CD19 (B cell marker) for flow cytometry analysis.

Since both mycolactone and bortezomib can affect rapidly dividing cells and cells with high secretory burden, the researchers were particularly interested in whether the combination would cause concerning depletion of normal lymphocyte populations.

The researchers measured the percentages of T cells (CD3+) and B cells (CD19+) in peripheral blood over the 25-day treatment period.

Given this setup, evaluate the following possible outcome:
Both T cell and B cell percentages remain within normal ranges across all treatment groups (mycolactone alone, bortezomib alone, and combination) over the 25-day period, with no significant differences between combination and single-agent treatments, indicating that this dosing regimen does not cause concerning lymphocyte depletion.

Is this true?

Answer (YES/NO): YES